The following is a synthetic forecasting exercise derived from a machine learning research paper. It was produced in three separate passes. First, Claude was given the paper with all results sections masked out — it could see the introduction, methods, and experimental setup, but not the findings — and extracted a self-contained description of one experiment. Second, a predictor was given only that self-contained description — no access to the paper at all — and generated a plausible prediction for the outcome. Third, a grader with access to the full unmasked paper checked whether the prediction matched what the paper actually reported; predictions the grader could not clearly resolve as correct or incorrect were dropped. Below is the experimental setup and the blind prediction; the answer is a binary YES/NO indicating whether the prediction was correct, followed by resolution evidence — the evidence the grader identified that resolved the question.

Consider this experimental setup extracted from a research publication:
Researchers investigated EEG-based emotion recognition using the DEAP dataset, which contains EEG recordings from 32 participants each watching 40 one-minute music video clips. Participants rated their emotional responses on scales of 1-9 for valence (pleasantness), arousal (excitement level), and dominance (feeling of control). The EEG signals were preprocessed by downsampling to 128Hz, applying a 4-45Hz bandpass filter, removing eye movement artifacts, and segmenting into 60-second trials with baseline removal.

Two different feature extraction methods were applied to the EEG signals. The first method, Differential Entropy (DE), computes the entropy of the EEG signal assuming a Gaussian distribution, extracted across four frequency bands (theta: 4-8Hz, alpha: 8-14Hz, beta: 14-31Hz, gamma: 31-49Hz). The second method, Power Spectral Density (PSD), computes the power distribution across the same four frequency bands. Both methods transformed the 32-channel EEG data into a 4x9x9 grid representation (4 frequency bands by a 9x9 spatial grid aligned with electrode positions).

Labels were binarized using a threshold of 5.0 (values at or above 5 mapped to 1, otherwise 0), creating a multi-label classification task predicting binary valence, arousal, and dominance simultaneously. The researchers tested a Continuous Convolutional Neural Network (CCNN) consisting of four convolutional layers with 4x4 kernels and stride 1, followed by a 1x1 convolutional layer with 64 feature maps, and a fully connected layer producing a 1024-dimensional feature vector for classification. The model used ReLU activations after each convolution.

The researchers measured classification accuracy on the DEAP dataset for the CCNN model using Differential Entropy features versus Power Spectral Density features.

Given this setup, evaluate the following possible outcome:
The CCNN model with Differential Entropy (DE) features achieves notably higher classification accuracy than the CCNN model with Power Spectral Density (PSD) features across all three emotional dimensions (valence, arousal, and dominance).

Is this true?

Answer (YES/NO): YES